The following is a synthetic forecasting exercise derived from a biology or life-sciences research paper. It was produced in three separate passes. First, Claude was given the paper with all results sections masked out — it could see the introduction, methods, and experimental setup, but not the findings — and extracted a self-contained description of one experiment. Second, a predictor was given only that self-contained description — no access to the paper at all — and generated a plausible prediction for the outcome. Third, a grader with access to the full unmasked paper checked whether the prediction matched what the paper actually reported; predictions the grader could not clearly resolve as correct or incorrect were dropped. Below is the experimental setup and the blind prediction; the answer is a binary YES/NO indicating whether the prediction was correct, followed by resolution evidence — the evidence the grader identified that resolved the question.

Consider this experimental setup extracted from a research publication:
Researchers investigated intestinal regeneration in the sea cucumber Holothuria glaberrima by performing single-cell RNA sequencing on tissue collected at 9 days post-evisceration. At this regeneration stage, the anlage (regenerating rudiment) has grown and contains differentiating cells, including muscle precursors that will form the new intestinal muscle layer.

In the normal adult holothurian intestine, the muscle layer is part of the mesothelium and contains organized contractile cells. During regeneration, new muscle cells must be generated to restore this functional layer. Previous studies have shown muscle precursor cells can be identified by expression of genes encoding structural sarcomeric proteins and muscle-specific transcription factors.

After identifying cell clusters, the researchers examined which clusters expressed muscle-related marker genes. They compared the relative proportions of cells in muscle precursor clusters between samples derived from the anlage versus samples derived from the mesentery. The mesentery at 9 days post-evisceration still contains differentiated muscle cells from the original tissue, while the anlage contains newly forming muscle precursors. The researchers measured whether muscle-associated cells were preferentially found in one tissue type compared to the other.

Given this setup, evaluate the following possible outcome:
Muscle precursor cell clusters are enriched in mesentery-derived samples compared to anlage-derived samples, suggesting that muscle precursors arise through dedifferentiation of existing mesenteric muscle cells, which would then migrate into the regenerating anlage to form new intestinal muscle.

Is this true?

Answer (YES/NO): NO